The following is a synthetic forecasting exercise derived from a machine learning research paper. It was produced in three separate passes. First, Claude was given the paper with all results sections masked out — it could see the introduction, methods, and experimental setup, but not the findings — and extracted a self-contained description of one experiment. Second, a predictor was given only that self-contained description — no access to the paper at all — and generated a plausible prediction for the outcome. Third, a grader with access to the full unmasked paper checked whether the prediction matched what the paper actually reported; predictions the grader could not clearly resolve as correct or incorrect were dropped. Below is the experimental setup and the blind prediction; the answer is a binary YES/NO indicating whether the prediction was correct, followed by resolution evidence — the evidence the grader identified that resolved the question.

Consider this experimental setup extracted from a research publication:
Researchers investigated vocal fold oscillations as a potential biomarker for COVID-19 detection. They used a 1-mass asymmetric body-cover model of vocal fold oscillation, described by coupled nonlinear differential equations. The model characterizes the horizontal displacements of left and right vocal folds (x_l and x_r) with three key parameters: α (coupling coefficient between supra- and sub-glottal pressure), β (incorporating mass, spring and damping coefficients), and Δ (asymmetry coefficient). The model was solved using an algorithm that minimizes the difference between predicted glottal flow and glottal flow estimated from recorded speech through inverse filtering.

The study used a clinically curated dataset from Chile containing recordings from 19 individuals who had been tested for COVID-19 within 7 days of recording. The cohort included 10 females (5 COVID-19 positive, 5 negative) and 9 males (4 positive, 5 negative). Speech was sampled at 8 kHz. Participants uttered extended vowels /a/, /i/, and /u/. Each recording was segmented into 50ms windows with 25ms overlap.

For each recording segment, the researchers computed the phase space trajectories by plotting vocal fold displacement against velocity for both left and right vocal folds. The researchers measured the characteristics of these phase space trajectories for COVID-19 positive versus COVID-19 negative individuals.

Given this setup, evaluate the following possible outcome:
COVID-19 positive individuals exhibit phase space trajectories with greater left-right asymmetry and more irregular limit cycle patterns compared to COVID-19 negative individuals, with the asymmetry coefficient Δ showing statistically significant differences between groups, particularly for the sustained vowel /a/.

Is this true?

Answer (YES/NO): NO